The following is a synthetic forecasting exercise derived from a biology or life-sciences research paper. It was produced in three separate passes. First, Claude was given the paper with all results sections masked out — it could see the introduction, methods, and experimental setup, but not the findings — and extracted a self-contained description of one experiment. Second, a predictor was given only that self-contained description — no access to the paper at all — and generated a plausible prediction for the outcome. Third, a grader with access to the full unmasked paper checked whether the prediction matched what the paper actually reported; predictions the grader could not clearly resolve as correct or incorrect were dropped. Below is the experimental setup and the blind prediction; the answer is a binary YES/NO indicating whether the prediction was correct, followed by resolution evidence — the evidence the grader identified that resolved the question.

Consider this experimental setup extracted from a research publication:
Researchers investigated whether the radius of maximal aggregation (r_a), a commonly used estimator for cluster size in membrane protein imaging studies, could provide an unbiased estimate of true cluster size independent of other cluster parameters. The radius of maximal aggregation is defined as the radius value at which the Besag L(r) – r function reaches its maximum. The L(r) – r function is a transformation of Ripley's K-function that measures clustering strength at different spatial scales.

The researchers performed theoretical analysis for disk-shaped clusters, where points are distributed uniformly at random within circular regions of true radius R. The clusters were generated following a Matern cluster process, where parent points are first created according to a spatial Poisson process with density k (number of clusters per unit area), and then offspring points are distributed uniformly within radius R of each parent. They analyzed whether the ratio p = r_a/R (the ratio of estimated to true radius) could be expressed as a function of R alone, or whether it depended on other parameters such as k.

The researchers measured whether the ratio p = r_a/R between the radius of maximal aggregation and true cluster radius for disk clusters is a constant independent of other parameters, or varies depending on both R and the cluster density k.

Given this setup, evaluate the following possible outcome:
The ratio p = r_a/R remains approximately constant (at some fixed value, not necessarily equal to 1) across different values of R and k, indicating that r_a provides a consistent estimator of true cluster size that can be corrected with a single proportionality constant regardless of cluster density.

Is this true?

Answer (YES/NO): NO